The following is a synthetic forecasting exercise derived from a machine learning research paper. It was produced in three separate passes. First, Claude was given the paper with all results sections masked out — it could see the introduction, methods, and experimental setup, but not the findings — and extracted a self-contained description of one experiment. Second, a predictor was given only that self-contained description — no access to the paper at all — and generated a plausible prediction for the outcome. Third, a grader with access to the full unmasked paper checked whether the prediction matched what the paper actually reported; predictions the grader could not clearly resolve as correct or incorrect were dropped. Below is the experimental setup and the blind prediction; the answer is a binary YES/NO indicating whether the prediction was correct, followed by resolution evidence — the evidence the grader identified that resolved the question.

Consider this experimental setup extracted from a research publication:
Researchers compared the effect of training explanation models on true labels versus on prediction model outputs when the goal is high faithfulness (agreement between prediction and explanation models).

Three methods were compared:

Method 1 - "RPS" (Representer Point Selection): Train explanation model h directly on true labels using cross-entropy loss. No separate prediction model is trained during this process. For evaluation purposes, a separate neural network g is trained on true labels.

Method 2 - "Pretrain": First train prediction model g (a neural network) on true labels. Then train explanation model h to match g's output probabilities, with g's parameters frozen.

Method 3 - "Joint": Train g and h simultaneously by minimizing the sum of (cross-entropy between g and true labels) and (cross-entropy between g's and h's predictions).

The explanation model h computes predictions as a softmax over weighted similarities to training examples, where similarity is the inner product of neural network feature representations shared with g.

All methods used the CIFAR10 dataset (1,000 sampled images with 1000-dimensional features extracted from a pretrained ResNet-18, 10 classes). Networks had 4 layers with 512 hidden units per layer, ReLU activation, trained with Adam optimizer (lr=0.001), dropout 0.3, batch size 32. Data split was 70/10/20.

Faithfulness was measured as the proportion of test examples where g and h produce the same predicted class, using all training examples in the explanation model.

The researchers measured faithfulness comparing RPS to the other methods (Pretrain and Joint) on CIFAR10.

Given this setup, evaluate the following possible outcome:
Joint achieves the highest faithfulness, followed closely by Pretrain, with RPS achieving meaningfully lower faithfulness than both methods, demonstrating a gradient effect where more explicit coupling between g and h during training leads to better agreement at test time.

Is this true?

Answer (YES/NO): NO